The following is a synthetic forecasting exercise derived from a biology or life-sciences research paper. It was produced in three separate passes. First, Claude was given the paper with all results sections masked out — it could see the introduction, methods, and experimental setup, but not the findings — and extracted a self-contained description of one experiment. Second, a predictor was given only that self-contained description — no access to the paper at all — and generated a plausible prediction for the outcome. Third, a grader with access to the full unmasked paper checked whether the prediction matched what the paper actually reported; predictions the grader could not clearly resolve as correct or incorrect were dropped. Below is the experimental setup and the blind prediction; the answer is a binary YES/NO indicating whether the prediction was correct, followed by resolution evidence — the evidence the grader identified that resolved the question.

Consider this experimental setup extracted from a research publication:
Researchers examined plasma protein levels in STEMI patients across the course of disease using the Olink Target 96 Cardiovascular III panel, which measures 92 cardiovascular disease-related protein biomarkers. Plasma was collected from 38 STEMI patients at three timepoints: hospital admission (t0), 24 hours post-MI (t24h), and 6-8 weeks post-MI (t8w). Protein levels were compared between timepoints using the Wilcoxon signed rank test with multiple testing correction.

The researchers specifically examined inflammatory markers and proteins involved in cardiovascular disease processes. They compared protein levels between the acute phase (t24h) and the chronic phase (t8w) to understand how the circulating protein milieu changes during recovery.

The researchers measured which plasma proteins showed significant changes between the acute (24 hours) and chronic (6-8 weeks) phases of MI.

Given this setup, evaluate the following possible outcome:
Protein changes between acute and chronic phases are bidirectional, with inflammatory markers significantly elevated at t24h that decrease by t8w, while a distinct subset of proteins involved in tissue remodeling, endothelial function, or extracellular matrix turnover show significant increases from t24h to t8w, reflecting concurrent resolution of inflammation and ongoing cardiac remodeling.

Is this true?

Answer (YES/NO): NO